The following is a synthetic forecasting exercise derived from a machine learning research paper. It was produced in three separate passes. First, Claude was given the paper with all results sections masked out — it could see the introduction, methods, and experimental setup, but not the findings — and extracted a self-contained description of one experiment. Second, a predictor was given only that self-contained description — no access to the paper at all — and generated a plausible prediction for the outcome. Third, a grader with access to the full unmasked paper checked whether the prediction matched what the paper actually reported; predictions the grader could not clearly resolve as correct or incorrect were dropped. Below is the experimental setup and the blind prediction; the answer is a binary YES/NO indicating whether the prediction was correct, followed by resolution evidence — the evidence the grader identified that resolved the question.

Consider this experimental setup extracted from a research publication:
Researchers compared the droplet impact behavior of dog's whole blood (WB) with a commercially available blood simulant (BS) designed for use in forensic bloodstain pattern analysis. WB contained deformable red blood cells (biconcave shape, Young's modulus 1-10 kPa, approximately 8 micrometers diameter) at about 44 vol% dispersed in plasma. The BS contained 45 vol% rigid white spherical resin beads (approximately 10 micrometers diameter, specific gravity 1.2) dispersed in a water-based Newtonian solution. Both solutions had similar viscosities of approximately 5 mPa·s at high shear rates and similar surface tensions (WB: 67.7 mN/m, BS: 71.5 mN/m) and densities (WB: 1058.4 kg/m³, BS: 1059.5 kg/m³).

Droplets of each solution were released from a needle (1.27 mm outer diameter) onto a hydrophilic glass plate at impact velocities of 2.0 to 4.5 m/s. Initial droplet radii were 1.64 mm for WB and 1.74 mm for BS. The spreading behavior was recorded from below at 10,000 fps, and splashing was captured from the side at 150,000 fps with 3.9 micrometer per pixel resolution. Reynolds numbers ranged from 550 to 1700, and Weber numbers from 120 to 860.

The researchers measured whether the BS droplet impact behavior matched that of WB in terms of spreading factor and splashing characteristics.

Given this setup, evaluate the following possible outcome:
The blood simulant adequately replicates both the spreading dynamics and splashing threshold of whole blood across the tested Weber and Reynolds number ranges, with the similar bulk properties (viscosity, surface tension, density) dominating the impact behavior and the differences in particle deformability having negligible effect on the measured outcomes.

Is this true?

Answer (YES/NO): NO